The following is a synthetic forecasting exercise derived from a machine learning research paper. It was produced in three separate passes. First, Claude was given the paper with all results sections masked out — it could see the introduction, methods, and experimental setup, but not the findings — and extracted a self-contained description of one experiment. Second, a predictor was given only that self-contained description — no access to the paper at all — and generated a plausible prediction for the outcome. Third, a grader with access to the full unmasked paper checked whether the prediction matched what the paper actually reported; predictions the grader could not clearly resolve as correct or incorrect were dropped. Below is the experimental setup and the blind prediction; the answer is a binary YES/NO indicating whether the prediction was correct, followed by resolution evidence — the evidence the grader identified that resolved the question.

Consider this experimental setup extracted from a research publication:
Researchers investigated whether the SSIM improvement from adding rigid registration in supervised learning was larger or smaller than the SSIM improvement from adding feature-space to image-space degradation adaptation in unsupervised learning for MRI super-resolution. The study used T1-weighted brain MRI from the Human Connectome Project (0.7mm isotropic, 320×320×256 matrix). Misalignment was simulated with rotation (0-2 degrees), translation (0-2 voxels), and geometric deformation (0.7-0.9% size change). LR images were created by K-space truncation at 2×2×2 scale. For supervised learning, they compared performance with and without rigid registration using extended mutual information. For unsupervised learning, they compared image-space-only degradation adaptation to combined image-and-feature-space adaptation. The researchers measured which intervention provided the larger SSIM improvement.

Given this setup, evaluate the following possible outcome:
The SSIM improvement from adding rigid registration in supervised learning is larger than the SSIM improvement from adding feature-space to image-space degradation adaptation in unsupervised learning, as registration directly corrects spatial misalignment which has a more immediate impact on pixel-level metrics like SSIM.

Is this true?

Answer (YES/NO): YES